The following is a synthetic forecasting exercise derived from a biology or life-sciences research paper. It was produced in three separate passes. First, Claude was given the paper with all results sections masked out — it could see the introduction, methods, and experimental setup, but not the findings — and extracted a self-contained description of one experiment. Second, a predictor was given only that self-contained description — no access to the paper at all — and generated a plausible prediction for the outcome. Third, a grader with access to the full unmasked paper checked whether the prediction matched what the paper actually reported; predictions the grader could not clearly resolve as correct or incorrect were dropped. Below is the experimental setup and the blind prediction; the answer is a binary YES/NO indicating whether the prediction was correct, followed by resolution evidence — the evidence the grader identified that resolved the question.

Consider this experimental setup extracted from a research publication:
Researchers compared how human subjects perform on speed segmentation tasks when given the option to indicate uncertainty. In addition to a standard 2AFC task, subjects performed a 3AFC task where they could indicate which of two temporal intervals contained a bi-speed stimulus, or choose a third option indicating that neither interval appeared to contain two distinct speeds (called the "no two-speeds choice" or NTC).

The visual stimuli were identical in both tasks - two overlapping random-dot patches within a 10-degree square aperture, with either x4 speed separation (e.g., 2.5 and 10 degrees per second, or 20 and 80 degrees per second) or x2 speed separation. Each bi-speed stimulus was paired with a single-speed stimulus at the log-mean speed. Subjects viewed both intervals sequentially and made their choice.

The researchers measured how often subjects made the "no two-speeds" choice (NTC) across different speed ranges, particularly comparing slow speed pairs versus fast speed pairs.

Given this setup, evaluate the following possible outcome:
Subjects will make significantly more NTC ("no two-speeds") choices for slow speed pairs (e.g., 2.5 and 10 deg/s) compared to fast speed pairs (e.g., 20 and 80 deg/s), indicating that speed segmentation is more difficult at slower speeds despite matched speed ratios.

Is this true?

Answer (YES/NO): NO